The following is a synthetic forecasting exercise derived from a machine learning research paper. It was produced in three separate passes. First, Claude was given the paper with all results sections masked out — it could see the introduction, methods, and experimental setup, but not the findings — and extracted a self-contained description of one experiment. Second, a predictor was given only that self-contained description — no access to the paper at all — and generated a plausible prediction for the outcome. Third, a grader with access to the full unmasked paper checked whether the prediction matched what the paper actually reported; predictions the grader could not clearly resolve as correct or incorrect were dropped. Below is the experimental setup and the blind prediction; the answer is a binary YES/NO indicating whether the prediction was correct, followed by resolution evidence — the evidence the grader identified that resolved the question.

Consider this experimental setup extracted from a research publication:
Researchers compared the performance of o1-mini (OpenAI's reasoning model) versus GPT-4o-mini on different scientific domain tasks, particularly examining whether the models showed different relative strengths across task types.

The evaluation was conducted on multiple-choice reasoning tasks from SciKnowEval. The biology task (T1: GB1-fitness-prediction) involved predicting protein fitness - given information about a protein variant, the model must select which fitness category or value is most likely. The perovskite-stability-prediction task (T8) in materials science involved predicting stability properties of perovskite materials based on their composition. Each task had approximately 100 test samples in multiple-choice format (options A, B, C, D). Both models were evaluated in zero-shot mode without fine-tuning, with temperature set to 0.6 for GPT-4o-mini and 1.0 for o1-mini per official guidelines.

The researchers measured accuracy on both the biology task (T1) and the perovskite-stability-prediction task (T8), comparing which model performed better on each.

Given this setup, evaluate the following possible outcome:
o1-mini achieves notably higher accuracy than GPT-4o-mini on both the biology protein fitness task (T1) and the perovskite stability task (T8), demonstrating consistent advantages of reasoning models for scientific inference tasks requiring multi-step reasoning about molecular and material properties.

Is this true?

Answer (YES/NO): NO